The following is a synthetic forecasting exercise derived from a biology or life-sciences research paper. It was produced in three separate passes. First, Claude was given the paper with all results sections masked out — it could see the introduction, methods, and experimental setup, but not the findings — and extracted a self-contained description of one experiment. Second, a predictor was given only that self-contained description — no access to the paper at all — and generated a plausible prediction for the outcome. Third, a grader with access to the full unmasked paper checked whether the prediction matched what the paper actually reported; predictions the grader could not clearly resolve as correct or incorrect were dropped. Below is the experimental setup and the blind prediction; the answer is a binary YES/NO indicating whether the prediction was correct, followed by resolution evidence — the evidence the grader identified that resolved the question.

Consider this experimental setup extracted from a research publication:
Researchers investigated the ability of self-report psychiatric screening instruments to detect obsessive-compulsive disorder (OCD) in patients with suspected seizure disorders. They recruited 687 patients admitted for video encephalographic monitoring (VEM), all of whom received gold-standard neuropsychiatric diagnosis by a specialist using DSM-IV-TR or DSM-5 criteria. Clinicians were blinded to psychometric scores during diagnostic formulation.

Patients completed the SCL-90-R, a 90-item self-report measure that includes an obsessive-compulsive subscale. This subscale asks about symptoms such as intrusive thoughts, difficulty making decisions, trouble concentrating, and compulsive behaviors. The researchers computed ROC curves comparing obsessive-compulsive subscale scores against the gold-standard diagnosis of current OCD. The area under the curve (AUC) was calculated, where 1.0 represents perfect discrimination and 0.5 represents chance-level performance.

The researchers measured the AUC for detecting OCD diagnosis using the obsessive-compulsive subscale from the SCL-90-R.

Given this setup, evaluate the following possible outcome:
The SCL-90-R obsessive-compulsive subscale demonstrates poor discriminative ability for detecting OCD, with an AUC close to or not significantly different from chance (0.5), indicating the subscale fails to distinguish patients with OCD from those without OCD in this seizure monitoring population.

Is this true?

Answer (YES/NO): NO